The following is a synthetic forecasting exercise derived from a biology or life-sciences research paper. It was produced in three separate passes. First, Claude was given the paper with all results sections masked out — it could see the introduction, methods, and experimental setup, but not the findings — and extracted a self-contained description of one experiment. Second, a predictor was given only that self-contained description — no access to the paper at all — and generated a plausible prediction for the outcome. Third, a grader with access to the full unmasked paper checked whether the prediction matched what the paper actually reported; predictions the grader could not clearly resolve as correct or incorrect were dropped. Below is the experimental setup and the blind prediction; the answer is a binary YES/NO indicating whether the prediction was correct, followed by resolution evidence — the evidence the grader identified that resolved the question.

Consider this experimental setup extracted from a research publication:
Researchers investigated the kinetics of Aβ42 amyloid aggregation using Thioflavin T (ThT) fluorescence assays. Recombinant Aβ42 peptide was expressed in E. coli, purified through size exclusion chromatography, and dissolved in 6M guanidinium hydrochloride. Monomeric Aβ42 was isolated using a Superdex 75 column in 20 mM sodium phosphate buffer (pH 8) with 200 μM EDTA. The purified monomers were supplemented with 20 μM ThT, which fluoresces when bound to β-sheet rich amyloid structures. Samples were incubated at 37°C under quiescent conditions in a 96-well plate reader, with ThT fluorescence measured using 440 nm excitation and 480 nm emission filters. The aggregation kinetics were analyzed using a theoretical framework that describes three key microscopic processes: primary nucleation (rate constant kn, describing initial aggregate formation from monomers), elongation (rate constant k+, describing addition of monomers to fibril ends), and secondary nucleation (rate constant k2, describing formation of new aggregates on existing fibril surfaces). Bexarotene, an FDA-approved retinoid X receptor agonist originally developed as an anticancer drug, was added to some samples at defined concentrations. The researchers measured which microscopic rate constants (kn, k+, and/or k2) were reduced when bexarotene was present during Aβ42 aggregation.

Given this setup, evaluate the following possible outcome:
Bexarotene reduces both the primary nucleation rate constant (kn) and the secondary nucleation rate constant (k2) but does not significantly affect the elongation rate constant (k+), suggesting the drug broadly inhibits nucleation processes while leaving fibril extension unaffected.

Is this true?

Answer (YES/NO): YES